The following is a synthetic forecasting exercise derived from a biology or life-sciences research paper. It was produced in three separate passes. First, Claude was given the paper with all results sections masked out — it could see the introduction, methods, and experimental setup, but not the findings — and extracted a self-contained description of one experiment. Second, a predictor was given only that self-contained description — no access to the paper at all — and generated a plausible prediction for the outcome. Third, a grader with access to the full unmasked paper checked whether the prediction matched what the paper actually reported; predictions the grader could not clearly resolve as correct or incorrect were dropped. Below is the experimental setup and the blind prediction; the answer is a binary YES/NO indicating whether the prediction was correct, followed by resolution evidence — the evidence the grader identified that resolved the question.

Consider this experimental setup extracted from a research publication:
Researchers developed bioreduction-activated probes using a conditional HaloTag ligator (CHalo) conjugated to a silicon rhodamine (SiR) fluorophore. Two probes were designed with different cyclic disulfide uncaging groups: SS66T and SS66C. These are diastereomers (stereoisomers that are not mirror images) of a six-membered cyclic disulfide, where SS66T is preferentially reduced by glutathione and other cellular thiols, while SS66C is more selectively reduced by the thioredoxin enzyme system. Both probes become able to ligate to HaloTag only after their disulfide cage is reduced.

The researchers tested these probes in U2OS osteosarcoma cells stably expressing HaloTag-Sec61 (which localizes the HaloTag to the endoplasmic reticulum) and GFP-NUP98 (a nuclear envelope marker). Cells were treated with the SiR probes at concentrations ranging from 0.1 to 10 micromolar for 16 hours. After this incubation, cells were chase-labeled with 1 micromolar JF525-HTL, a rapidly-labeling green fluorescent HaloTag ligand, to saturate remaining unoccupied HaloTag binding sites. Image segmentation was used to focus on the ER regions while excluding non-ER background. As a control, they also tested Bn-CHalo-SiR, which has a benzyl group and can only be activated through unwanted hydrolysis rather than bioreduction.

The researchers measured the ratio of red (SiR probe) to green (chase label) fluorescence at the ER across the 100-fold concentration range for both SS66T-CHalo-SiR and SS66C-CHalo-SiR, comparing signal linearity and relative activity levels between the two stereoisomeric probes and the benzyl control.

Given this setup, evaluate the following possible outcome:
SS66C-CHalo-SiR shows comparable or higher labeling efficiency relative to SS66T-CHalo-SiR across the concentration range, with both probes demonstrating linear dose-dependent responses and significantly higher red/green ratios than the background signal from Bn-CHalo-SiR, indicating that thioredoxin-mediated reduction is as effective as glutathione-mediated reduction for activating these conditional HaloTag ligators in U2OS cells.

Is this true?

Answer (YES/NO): NO